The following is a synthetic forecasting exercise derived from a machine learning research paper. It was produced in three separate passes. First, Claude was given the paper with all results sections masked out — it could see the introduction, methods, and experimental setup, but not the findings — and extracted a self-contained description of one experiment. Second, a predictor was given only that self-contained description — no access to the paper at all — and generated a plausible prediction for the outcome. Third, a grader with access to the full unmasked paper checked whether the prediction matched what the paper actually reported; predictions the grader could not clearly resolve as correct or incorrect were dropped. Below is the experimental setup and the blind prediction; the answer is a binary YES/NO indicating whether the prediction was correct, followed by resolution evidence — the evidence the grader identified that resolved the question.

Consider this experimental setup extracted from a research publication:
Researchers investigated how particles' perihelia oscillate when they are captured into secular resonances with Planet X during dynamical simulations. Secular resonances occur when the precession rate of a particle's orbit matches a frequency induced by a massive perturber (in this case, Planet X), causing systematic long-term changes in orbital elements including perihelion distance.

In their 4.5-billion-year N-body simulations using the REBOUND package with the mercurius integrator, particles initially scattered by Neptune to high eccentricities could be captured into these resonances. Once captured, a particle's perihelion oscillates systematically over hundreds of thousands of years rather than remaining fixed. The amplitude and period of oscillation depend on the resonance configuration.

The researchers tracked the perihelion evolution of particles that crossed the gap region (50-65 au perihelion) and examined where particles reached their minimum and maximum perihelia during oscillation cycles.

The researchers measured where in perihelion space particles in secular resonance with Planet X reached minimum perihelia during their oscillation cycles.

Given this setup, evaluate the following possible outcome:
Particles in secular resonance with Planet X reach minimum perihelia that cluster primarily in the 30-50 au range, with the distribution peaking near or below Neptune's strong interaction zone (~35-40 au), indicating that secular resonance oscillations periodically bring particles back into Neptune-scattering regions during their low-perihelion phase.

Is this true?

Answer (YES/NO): NO